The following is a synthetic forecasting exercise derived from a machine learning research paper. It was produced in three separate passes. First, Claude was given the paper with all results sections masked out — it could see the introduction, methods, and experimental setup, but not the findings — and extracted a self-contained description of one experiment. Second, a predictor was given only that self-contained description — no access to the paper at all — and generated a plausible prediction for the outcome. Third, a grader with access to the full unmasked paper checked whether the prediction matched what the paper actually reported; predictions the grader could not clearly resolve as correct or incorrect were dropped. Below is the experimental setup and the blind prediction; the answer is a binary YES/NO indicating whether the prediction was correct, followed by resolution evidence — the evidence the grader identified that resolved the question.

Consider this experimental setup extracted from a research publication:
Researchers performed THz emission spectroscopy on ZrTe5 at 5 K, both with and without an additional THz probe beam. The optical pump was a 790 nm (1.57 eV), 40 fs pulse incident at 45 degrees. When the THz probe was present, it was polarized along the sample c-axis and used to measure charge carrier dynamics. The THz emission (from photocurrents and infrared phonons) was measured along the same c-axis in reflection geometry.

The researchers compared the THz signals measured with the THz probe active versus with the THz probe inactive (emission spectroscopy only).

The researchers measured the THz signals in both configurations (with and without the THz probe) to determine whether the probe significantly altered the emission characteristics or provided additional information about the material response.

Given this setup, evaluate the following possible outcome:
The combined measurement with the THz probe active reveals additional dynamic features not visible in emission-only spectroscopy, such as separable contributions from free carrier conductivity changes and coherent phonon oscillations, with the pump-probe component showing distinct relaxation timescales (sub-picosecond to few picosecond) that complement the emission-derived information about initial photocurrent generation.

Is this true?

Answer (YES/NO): NO